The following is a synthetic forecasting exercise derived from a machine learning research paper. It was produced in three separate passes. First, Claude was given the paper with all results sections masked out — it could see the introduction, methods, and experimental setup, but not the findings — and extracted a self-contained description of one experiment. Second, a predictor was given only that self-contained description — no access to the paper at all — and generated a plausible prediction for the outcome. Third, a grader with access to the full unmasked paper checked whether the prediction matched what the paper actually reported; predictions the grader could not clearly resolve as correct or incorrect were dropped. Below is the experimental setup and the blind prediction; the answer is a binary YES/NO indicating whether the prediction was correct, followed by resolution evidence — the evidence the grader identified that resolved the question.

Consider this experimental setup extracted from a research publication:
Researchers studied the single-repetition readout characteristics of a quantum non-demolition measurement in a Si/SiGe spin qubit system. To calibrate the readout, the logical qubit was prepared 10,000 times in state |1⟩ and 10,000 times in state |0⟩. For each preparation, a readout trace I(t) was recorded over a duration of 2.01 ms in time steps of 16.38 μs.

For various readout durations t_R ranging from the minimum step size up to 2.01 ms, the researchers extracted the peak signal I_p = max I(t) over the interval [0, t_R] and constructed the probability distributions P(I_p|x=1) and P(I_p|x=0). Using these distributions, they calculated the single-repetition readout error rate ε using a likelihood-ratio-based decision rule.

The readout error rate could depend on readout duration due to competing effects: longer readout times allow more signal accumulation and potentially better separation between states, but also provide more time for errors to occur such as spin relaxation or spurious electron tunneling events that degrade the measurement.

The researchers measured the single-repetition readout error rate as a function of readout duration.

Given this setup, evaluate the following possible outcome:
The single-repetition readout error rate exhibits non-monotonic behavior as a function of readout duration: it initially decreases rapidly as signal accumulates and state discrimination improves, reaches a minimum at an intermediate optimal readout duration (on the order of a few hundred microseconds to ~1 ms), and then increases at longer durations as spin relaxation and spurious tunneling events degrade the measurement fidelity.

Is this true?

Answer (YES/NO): YES